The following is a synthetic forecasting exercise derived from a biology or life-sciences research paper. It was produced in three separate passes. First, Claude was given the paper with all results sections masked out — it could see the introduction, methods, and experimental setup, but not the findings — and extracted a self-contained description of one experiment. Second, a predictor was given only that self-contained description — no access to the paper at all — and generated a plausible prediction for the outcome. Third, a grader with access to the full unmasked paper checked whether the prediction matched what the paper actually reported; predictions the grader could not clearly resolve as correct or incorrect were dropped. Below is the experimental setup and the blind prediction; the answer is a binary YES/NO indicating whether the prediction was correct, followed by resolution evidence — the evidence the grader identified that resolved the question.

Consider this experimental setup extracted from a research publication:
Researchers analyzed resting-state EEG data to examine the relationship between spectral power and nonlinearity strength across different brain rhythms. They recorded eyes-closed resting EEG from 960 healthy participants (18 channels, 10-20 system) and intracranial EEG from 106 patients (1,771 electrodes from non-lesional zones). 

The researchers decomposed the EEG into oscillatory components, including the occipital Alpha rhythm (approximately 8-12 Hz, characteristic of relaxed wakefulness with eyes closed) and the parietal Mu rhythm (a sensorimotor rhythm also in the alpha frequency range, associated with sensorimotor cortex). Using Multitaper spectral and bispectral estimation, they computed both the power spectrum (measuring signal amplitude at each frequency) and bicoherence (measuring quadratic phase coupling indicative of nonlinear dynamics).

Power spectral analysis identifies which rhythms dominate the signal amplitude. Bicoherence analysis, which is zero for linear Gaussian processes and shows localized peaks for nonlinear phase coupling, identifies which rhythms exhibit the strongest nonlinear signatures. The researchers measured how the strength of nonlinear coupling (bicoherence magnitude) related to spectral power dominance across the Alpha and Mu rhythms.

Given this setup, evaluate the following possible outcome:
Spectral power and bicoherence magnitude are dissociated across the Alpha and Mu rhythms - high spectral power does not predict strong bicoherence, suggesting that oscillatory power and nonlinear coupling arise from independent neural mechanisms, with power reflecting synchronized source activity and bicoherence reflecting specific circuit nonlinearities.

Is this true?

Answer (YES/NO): YES